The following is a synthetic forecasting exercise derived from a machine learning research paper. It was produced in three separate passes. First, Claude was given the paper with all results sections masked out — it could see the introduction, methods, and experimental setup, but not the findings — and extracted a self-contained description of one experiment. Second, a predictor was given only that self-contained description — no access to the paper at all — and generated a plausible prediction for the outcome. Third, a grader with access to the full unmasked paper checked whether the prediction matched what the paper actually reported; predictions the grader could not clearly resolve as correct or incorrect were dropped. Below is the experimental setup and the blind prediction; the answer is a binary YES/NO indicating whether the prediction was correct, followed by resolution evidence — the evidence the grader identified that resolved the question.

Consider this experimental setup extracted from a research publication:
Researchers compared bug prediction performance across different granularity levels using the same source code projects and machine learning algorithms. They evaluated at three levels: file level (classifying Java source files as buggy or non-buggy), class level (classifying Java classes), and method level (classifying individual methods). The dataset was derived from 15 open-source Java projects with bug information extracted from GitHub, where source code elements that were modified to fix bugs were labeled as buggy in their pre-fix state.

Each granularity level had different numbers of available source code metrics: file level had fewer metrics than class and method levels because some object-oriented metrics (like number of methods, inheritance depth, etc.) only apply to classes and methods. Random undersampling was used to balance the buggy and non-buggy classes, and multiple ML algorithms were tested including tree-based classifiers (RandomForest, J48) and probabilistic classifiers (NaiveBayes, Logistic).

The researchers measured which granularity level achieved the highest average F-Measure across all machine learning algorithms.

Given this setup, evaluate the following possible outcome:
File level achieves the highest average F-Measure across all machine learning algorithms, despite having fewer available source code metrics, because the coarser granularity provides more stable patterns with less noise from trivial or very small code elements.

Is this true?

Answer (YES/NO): NO